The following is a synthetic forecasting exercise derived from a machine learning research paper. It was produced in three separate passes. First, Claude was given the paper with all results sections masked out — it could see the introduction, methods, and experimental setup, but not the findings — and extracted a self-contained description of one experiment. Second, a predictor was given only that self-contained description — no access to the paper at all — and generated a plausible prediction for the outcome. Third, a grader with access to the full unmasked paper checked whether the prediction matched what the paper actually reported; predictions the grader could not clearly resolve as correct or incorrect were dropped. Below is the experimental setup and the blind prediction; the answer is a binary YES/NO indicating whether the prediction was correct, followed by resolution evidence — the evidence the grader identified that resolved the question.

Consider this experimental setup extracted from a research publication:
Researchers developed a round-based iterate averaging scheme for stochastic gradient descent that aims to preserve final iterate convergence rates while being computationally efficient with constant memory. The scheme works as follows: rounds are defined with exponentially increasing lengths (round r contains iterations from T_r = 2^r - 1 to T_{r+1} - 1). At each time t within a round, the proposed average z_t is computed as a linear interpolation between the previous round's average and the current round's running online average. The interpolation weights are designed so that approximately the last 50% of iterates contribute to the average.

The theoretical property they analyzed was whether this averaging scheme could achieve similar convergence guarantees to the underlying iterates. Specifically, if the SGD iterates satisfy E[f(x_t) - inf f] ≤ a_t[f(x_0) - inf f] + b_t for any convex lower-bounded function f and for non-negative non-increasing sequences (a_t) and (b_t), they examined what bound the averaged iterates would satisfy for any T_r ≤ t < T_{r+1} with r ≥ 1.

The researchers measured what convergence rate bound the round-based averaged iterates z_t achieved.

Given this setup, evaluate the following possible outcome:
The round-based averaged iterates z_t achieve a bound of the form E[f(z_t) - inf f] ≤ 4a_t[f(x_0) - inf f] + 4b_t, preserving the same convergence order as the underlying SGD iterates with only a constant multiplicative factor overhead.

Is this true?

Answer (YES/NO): NO